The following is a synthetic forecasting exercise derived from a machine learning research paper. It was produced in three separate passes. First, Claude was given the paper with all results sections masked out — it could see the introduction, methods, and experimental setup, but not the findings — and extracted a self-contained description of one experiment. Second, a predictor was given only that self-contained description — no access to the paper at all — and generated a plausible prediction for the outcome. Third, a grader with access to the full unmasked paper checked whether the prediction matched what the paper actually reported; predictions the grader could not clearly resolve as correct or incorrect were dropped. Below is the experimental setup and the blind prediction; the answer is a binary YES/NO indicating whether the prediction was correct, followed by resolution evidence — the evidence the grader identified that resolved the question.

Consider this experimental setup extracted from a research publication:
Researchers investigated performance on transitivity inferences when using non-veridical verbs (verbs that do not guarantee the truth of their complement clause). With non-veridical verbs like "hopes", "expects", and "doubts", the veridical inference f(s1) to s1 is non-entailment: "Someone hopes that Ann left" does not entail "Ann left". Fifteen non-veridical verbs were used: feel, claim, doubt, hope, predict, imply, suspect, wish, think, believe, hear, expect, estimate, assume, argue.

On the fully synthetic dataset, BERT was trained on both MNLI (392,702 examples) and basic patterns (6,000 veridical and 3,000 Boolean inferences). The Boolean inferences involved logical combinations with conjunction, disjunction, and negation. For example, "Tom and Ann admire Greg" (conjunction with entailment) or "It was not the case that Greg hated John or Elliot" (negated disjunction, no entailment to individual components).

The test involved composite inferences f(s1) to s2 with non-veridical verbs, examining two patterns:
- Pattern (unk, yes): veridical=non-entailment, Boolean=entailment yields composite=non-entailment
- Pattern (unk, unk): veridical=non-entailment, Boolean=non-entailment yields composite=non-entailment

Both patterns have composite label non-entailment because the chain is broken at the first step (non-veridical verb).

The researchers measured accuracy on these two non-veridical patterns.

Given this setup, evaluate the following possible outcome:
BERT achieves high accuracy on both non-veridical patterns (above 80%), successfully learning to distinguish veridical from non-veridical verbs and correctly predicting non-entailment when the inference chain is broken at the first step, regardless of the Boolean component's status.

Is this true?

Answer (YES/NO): YES